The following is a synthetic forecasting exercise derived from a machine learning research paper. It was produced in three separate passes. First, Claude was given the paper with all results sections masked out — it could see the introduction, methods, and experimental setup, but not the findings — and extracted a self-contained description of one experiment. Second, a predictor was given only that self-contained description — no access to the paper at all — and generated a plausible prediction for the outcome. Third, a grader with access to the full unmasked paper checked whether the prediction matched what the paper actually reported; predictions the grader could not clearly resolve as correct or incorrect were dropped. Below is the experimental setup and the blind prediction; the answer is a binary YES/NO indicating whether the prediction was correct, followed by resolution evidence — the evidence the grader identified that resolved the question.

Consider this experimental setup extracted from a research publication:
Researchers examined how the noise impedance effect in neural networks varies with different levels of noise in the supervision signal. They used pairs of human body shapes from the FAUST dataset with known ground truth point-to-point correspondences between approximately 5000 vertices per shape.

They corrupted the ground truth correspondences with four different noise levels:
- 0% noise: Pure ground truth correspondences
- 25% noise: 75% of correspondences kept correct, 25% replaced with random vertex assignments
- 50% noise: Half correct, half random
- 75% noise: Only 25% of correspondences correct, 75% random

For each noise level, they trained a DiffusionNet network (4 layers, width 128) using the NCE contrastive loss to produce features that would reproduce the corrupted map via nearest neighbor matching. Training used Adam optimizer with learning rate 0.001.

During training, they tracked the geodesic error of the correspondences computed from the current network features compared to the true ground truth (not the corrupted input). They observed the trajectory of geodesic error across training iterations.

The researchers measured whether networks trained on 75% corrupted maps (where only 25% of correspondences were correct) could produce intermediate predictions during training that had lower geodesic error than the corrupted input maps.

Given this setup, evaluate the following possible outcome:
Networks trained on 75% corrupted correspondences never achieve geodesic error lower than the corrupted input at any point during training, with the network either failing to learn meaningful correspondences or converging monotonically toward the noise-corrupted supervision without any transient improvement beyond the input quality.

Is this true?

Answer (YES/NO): NO